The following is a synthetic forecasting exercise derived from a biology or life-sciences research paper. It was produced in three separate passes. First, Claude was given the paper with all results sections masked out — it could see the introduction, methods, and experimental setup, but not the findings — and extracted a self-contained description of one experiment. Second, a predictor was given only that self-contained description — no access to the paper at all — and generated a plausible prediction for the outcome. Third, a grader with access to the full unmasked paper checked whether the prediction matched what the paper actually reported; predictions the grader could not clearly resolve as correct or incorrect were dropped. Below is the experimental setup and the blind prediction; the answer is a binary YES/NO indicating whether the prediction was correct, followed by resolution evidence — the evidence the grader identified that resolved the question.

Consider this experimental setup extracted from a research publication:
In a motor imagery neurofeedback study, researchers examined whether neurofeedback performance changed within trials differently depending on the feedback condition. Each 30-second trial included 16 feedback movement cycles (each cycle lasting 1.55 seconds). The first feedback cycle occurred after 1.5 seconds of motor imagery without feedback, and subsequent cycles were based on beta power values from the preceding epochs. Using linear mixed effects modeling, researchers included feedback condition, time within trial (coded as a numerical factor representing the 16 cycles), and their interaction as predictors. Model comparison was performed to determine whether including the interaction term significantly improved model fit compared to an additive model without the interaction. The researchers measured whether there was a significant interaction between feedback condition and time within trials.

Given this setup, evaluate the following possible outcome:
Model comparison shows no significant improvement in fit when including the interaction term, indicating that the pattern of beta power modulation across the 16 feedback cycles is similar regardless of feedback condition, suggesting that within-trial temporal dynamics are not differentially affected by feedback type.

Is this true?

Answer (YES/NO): YES